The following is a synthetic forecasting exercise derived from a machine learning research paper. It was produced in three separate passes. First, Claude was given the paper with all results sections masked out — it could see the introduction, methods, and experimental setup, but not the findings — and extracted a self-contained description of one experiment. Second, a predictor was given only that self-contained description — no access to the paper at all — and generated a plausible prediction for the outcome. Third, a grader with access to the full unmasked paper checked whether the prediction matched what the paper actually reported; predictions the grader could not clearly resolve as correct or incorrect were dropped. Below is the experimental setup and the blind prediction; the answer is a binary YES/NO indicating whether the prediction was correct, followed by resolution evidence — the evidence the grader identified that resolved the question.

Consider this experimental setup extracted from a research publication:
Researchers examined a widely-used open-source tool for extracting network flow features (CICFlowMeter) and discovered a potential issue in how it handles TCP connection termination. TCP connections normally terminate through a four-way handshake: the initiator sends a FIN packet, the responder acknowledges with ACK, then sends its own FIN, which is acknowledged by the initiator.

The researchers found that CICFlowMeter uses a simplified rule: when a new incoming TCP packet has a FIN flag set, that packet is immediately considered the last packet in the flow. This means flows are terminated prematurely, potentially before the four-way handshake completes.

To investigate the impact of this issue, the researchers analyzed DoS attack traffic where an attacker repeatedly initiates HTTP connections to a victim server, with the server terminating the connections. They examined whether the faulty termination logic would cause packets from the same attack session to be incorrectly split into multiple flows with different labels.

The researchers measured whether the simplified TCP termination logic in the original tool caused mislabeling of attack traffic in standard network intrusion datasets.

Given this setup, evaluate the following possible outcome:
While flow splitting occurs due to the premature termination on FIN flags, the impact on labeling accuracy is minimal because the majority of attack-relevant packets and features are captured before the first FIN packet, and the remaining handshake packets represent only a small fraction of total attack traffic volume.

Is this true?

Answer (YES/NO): NO